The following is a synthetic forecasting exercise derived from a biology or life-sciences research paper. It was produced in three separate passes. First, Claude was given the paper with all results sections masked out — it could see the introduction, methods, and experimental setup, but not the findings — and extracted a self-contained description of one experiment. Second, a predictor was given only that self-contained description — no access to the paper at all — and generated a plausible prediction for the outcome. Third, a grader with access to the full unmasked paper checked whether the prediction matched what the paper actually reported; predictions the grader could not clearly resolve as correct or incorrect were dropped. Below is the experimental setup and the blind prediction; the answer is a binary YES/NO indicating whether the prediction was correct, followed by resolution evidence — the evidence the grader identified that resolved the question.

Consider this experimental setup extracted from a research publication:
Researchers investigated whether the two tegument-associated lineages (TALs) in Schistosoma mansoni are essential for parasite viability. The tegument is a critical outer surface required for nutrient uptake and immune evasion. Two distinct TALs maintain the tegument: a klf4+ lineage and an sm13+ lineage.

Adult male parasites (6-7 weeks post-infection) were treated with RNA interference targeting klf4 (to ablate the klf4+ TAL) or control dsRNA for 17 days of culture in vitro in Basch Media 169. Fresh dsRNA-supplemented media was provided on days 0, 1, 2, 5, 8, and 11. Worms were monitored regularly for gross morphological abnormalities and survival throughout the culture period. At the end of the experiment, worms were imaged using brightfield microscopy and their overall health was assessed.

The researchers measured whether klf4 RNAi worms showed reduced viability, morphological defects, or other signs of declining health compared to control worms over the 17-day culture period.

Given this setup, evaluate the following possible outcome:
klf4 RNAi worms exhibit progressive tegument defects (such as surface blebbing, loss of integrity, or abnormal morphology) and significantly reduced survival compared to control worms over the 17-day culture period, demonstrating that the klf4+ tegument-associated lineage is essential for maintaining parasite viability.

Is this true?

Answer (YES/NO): NO